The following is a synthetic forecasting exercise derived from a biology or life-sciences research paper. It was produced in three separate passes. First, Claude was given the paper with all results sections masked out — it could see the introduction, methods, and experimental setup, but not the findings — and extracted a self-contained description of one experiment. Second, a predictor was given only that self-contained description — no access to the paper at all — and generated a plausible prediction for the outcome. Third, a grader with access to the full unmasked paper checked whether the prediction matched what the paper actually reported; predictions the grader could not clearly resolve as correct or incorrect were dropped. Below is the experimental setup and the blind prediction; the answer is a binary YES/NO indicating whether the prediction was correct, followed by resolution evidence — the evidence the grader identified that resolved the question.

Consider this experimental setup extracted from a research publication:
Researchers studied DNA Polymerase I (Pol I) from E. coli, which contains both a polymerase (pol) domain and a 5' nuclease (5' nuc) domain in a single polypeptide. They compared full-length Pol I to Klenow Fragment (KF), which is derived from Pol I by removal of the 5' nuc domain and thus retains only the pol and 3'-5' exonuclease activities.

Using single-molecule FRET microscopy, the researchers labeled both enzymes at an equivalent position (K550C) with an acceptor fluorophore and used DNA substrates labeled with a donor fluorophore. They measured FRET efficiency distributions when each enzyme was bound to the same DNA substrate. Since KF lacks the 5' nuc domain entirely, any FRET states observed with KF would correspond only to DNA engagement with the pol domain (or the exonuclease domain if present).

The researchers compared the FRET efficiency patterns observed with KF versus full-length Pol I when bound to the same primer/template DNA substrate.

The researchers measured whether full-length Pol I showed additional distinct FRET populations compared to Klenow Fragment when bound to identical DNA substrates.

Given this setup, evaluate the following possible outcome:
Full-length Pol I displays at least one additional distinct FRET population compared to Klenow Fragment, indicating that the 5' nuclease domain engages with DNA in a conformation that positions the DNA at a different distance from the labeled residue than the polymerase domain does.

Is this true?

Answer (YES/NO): YES